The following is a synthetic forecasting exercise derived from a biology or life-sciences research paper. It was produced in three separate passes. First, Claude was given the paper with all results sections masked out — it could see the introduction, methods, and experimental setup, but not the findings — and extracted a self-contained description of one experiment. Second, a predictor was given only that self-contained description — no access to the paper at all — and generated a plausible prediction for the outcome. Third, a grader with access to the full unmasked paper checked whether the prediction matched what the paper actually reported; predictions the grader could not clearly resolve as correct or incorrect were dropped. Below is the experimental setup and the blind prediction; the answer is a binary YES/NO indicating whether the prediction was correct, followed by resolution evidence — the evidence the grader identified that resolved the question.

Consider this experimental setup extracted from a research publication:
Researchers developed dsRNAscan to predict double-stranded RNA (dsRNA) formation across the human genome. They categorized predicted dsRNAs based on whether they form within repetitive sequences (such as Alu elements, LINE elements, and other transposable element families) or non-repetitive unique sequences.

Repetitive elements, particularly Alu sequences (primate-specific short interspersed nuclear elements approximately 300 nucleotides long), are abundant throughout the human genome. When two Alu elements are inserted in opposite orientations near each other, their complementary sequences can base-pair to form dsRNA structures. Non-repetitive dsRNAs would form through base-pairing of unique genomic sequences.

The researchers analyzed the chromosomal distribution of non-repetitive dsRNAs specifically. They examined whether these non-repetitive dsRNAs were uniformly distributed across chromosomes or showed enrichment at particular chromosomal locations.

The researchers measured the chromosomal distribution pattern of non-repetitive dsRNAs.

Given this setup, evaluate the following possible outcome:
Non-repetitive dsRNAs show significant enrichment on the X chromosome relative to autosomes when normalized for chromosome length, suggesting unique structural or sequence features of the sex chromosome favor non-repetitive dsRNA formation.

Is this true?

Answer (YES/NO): NO